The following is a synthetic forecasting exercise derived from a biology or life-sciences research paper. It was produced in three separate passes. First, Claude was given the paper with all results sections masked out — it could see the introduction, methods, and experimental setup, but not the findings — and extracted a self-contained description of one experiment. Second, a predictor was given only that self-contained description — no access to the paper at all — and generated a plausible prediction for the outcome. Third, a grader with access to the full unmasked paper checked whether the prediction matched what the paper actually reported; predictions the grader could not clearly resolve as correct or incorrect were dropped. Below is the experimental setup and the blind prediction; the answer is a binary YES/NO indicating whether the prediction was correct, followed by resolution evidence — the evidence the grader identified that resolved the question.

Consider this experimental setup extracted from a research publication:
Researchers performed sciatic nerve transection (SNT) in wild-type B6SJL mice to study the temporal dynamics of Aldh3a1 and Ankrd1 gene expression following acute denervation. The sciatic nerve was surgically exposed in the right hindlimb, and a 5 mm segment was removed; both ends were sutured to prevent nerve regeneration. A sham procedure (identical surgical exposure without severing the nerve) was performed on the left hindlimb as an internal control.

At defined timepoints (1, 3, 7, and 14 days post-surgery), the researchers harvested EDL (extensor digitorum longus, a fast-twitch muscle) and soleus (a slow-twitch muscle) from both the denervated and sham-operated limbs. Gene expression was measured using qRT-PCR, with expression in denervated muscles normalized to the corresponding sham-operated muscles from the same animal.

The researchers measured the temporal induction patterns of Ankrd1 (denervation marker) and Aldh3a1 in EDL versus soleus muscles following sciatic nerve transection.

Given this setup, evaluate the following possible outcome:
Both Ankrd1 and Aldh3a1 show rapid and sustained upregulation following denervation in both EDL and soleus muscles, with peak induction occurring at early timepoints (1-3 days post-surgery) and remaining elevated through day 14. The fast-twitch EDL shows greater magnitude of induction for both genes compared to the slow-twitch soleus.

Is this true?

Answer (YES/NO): NO